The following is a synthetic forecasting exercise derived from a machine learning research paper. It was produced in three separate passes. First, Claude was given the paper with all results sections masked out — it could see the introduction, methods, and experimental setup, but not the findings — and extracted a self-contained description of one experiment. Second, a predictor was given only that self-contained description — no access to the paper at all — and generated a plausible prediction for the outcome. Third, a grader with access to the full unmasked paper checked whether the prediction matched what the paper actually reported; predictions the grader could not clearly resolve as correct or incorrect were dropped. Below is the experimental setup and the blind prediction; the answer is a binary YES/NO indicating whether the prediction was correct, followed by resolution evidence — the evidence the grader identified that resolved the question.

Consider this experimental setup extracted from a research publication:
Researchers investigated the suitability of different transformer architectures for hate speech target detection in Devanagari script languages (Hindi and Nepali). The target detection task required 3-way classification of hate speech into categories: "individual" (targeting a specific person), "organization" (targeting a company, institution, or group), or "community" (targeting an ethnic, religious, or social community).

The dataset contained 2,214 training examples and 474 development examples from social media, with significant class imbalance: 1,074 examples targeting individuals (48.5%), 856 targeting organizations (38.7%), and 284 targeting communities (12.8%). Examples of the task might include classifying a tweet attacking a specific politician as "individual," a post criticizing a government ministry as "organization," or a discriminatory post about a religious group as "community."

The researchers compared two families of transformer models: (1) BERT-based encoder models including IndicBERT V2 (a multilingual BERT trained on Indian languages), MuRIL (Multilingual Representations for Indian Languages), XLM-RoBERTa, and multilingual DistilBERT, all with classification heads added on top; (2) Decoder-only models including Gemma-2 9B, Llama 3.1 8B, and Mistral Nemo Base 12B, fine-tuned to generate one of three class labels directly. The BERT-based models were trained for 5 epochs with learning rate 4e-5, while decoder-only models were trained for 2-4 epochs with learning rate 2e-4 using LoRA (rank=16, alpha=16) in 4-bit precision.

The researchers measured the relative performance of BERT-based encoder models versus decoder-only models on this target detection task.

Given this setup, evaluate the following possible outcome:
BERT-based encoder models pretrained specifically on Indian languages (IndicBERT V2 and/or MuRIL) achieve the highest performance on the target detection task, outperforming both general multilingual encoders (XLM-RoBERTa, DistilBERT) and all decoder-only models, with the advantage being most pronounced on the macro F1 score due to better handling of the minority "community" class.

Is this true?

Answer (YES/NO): NO